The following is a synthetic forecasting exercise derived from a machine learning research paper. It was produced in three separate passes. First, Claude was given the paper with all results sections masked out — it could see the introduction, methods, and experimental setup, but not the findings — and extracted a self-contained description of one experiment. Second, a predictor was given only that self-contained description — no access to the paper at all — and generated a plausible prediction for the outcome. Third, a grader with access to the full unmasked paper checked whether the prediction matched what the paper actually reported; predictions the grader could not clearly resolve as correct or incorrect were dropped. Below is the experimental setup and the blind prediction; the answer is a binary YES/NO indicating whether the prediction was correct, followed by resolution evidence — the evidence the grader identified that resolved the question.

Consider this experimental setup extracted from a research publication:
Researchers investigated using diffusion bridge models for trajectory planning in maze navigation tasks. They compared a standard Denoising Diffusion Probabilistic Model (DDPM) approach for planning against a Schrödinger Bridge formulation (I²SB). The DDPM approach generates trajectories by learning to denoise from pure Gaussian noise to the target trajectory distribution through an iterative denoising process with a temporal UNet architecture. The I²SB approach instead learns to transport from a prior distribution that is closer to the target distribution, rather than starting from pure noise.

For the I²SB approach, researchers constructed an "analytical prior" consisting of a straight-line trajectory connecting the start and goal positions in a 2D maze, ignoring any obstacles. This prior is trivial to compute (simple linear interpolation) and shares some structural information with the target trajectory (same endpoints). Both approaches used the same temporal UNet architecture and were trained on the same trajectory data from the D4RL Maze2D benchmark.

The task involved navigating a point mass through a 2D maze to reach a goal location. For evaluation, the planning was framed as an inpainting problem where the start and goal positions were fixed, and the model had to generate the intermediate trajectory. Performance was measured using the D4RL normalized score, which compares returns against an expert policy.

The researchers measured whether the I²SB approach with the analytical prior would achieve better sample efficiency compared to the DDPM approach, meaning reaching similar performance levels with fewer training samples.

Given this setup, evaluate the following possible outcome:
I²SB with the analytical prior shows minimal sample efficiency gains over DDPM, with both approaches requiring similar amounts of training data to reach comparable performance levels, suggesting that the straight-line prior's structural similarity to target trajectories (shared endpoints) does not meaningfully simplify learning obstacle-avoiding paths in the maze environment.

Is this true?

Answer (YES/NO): NO